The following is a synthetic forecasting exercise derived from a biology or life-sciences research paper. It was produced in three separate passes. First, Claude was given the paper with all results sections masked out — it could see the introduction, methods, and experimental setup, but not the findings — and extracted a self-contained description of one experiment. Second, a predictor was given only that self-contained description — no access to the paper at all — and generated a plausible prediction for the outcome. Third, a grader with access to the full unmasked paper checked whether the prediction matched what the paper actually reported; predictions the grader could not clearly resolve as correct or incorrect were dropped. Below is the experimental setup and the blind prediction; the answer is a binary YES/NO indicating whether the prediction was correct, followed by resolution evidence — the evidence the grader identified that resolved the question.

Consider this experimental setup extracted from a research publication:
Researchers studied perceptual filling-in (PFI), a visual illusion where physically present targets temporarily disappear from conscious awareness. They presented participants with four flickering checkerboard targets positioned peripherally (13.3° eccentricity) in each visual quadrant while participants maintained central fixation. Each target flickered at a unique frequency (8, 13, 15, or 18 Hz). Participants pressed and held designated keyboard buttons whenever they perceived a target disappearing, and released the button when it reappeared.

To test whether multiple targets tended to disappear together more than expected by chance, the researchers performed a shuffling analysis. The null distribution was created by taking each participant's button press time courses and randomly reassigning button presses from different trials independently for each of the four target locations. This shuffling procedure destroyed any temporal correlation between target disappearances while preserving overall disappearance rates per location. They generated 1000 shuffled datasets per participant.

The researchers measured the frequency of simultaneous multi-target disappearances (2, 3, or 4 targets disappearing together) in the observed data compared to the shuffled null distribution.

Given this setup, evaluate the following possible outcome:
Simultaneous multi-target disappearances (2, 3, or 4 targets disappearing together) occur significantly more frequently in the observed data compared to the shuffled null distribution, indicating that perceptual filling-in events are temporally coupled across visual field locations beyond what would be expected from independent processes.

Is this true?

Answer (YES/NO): NO